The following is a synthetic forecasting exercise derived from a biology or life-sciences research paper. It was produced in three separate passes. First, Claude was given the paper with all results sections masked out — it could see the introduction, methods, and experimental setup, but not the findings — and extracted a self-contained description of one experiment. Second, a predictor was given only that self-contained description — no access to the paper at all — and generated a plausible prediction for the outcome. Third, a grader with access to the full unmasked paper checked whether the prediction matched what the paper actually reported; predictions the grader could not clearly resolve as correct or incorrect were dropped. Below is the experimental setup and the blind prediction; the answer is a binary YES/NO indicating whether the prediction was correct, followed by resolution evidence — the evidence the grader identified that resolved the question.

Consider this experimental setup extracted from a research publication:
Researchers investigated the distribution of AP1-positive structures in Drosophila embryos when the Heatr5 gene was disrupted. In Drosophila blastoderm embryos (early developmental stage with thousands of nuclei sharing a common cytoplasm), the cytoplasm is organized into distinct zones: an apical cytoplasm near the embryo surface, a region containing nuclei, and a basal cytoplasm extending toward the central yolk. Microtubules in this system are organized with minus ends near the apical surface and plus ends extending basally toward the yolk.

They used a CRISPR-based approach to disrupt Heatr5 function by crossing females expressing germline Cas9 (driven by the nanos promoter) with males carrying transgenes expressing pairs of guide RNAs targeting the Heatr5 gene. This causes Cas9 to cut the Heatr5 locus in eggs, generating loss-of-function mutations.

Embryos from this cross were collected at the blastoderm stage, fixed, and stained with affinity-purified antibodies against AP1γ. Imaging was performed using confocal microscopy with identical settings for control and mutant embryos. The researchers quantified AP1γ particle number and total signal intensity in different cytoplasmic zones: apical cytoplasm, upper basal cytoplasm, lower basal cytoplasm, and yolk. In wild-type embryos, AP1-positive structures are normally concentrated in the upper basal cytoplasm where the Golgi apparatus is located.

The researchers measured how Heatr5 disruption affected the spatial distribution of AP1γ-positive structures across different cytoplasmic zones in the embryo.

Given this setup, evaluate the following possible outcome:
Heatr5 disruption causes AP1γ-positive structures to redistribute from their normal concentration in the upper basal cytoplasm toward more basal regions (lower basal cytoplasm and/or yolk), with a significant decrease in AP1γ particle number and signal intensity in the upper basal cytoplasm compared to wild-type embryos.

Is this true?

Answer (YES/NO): NO